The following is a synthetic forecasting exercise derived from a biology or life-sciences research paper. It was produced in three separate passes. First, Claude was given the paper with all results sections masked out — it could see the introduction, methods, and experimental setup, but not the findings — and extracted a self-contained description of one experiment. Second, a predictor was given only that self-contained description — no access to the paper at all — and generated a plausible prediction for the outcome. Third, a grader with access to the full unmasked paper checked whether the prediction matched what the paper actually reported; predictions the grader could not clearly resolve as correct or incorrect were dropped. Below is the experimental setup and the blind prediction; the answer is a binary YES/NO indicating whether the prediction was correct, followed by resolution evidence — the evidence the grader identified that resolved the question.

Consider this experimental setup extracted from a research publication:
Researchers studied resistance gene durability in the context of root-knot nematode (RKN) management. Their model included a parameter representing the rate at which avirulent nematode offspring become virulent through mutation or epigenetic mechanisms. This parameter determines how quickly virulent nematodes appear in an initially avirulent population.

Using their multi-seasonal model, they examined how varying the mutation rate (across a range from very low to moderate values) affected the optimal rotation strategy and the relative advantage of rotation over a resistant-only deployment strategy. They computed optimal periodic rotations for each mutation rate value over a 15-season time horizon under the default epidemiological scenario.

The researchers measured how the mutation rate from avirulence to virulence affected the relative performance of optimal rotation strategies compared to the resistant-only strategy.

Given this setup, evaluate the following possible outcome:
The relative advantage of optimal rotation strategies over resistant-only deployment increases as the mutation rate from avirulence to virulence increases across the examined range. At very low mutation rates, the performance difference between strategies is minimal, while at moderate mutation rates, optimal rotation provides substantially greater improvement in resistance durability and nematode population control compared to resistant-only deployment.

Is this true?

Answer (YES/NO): NO